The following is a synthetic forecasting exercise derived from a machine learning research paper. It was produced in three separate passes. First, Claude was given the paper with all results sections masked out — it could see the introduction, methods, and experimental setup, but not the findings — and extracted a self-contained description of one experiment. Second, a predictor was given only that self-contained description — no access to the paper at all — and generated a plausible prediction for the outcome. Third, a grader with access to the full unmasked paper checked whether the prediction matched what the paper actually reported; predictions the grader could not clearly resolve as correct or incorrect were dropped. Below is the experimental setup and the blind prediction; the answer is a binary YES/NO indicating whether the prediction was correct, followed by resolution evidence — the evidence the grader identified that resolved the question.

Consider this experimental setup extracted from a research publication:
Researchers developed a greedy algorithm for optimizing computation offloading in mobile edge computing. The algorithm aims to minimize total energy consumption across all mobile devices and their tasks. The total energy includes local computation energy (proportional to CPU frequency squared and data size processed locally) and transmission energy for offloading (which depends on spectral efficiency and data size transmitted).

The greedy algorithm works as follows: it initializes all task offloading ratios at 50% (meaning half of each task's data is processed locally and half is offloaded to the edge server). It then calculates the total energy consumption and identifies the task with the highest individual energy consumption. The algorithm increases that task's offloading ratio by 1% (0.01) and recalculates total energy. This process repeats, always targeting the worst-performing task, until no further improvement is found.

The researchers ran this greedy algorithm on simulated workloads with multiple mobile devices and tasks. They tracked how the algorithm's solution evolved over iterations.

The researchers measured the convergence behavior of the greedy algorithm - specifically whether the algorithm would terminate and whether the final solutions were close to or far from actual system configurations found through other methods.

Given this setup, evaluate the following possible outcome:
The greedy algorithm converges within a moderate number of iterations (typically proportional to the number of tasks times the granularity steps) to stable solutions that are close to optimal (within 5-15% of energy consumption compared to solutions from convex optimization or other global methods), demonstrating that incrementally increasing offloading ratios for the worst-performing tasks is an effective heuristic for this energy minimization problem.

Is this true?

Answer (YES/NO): NO